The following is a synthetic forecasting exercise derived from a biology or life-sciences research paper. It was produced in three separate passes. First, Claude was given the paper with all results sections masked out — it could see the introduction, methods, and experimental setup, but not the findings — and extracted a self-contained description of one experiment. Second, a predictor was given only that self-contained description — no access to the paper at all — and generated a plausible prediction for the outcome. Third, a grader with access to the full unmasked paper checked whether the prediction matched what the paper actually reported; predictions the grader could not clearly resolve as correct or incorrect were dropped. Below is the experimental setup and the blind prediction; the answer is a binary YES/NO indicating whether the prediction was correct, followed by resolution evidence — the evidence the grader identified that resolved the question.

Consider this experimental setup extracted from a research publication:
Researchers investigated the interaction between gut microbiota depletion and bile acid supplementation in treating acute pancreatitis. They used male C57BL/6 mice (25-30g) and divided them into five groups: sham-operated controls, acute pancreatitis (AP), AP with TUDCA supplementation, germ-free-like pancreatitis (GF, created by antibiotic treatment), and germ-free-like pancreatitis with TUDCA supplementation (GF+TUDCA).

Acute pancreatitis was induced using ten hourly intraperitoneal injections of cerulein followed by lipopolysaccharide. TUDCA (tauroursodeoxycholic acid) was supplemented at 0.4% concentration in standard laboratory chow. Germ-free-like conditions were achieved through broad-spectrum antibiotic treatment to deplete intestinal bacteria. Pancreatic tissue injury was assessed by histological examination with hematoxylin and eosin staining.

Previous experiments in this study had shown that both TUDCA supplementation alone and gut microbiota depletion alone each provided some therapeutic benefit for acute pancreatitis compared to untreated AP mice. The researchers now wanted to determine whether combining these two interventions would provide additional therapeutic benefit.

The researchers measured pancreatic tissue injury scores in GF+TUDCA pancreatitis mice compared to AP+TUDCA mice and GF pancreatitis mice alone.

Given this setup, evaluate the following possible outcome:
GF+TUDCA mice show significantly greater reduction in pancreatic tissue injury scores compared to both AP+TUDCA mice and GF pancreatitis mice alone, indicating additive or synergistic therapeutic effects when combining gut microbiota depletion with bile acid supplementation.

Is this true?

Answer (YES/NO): NO